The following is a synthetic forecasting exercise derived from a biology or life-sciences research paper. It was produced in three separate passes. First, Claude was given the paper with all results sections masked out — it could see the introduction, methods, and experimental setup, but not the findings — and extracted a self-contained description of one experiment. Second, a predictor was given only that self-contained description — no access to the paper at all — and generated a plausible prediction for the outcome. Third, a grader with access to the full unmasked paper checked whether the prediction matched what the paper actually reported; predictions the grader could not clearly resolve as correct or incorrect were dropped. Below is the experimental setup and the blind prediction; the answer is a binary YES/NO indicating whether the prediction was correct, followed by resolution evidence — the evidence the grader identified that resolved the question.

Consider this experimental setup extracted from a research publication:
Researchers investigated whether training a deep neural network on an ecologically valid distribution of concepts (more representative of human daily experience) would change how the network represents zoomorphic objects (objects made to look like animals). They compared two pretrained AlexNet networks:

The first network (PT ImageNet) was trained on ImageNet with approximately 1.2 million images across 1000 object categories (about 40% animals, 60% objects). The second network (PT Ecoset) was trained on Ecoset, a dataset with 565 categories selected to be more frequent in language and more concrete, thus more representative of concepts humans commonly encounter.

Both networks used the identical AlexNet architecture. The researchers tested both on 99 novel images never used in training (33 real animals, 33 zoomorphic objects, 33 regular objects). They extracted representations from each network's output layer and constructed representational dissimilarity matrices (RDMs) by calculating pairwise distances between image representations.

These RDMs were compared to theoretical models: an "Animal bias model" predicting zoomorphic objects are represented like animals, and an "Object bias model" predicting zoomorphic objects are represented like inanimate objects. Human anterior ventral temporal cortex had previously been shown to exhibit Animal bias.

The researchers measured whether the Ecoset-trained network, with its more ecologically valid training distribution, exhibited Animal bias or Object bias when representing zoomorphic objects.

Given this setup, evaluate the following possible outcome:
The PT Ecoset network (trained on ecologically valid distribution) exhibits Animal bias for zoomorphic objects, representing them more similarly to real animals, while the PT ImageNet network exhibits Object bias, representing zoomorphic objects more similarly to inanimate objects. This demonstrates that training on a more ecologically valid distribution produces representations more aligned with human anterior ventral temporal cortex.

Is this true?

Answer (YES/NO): NO